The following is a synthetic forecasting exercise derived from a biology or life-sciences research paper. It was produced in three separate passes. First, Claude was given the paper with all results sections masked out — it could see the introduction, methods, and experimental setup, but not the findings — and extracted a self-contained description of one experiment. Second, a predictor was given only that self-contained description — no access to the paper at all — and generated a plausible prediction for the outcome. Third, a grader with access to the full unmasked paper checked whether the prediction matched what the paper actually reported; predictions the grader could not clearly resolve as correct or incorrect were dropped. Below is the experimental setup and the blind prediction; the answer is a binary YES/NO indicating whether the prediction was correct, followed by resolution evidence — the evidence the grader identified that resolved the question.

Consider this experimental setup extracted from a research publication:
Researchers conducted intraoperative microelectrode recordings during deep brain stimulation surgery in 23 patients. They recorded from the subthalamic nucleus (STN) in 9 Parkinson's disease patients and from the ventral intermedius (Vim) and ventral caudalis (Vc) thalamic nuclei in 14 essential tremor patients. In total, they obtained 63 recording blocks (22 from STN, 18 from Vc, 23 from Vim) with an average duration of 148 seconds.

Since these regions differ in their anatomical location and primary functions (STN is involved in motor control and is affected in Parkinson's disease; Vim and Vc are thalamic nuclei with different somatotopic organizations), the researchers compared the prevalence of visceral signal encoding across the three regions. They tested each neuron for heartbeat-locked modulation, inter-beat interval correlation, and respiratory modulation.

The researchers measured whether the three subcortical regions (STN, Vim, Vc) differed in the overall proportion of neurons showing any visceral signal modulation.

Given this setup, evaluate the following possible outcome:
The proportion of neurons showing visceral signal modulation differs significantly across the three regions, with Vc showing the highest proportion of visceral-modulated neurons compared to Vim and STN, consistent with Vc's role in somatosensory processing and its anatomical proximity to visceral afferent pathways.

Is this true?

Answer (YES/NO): NO